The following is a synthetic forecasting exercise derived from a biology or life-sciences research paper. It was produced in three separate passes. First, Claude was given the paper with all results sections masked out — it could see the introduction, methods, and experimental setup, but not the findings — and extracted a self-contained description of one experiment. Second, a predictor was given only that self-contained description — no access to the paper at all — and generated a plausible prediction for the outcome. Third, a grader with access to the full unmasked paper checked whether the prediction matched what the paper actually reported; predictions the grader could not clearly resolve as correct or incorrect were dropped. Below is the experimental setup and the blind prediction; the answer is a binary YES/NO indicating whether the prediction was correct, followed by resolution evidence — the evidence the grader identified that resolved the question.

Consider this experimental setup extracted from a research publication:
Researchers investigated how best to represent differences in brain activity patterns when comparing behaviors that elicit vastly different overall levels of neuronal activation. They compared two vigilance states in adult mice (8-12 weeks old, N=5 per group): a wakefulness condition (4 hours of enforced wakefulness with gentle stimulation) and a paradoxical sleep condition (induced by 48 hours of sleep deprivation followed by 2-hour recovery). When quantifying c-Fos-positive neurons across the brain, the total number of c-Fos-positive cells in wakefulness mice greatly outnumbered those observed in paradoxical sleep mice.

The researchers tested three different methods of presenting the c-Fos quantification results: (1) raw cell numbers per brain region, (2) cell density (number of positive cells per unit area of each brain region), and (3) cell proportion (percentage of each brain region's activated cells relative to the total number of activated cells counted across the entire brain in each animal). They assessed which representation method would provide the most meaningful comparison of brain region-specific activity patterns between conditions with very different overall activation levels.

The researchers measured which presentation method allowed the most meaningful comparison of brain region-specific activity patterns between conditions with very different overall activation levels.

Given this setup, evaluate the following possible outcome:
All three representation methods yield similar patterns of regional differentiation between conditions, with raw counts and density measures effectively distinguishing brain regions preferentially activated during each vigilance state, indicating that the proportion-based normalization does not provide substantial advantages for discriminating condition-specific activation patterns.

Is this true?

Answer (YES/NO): NO